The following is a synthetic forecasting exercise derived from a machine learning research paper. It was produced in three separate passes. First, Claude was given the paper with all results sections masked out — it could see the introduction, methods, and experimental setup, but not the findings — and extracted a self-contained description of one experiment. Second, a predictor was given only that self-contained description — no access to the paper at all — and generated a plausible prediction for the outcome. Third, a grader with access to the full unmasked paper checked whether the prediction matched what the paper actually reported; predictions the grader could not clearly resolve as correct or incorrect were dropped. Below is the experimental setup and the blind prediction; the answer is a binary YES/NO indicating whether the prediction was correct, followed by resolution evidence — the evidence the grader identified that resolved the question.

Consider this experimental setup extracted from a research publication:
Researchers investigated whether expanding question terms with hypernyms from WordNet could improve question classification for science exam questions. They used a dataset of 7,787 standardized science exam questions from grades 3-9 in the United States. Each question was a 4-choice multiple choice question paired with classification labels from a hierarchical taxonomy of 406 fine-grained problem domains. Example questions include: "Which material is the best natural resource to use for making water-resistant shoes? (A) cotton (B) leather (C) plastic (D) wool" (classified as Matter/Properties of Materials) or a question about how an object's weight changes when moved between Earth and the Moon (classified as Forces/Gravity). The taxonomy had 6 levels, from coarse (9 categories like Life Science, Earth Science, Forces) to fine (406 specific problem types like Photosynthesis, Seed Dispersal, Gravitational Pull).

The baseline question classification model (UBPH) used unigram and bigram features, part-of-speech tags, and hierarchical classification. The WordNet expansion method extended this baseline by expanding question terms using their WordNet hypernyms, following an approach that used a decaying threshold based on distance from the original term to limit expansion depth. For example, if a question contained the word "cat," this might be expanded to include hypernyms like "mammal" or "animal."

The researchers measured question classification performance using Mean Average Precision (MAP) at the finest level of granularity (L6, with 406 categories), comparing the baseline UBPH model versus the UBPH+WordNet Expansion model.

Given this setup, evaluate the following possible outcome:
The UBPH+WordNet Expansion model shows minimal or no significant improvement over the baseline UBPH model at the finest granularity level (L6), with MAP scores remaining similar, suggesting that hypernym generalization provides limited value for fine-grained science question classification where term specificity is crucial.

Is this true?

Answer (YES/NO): YES